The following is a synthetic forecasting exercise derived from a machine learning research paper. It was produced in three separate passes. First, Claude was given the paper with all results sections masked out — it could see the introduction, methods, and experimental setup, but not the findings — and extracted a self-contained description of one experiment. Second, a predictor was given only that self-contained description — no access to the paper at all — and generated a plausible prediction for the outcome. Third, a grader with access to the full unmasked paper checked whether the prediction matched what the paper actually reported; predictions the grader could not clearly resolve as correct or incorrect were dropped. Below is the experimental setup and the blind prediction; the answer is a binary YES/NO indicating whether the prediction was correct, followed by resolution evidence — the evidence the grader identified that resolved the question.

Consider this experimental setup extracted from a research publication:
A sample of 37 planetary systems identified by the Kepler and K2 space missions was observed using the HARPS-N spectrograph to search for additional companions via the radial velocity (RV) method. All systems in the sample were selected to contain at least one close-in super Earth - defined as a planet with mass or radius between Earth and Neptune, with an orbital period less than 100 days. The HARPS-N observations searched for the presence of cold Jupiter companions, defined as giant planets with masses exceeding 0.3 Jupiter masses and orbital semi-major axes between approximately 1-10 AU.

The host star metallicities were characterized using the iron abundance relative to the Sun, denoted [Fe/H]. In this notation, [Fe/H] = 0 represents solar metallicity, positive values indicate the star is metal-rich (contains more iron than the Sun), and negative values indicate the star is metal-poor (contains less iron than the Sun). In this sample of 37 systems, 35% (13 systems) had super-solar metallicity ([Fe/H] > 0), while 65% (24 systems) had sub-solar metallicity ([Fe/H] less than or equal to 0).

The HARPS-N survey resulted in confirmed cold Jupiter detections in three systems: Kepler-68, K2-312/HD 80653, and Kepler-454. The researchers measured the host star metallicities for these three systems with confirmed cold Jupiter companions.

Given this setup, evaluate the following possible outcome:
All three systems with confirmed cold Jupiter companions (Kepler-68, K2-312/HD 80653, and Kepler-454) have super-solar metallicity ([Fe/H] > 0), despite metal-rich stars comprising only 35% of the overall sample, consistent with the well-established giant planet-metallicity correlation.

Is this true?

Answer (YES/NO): YES